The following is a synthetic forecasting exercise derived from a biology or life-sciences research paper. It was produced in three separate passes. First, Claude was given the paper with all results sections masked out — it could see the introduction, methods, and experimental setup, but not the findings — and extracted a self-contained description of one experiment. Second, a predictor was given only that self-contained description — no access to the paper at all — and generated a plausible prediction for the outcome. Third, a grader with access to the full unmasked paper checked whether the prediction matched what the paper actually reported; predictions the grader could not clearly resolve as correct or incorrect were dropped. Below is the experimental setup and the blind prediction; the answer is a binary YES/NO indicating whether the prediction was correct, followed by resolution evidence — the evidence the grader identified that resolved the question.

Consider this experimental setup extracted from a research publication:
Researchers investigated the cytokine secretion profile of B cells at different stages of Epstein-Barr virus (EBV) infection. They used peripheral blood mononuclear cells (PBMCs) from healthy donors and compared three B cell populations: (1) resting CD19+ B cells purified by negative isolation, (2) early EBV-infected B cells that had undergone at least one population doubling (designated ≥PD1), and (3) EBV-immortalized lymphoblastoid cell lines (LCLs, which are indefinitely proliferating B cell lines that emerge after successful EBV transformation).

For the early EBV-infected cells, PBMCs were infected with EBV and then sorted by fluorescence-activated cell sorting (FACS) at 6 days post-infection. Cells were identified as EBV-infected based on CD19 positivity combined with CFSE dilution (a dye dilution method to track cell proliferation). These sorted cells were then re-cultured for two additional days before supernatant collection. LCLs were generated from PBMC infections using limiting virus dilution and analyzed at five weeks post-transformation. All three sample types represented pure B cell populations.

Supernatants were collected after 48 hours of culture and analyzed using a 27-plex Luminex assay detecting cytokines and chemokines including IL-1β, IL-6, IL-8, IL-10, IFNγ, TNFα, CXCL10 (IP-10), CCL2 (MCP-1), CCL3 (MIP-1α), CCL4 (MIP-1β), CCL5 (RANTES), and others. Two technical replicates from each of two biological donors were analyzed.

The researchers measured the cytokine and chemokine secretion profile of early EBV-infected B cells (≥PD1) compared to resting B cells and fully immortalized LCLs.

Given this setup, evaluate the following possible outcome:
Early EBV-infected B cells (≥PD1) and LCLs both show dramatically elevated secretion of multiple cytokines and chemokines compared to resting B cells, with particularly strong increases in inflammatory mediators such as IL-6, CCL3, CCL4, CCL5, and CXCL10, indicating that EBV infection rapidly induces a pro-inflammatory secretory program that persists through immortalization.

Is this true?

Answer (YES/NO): NO